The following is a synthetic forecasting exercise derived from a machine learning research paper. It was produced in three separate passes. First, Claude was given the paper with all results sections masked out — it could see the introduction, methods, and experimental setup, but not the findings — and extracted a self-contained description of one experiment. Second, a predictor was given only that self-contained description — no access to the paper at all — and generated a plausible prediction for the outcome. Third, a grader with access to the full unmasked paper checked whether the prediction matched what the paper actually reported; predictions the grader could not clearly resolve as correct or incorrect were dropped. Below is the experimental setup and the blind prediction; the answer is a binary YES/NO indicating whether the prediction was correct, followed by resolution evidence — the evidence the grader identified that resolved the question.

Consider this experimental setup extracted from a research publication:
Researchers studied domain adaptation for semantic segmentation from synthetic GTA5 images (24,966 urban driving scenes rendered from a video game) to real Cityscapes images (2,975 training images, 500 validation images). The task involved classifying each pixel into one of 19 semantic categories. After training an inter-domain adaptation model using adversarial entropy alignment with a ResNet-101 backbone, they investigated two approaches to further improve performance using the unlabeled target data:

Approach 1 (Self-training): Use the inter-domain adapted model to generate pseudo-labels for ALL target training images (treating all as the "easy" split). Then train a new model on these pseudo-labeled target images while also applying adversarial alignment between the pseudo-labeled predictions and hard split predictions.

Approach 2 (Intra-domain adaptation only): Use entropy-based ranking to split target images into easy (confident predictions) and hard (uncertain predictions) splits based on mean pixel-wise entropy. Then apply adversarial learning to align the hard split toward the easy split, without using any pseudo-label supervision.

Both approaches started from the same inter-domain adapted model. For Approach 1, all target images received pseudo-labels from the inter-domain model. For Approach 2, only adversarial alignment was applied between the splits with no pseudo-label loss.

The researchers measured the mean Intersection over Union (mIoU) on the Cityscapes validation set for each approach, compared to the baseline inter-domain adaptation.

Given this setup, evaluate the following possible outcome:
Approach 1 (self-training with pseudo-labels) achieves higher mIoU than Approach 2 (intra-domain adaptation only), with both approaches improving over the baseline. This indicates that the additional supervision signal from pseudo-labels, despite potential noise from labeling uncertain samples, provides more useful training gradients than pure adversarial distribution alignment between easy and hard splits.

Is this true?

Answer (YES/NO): YES